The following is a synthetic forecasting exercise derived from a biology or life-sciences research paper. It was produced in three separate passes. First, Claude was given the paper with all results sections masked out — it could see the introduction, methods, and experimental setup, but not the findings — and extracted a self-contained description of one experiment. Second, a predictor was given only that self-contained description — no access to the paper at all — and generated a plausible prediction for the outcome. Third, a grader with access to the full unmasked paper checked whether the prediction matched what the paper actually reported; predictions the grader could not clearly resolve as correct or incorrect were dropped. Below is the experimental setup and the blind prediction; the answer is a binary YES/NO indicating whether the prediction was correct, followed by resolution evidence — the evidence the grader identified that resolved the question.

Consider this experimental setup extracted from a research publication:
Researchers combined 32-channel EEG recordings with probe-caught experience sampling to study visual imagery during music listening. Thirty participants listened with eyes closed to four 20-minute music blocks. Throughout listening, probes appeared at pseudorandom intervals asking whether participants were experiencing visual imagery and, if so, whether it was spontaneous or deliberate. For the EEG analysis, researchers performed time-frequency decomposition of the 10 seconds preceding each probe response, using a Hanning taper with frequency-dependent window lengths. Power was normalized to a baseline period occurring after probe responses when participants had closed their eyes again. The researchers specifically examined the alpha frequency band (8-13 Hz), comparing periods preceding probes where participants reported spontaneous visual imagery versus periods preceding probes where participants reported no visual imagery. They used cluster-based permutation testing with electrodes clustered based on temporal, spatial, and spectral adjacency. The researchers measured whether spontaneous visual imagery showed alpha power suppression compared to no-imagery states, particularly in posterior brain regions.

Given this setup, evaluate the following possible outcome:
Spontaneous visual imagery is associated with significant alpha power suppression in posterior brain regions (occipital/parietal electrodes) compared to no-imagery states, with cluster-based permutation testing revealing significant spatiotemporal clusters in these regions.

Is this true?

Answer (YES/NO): YES